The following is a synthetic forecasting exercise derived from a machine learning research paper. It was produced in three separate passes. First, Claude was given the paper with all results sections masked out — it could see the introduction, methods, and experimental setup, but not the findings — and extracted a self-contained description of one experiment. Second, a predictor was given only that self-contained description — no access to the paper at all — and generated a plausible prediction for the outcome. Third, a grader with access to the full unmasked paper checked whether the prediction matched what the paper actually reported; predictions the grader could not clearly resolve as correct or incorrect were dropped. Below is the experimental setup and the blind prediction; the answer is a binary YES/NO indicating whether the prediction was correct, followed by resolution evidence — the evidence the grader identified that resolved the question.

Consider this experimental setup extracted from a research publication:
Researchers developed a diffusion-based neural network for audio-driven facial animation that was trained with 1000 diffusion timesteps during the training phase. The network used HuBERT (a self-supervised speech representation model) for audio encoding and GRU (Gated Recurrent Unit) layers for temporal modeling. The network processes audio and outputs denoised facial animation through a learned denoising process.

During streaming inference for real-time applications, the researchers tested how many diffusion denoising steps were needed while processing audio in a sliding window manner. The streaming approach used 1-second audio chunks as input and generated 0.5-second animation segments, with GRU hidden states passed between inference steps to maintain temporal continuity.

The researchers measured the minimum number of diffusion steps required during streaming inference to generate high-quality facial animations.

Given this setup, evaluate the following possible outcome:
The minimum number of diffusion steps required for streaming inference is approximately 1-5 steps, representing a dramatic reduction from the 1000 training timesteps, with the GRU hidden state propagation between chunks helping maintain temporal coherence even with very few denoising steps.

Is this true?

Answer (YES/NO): YES